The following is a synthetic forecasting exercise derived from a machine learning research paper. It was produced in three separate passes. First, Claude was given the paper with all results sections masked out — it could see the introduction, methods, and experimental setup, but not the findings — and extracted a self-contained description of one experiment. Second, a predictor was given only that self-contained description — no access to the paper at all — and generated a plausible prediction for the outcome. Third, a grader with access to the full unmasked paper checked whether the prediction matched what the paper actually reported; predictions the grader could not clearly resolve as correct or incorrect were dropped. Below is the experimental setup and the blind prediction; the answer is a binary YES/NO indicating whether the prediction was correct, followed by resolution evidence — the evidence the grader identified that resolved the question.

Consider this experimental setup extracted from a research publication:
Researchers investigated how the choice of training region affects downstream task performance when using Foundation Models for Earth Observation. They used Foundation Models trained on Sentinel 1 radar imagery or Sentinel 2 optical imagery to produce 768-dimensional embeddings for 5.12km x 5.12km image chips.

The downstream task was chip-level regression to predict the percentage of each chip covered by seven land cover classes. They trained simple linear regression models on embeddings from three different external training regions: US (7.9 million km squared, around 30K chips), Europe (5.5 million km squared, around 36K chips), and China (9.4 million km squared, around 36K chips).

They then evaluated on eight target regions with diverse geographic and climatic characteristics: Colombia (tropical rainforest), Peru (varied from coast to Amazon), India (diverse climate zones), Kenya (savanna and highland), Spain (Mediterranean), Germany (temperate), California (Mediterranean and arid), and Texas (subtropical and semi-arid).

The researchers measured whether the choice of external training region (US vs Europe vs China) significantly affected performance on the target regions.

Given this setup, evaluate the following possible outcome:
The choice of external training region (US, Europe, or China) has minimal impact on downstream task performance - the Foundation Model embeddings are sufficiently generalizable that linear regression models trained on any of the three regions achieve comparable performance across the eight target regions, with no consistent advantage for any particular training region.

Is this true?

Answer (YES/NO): NO